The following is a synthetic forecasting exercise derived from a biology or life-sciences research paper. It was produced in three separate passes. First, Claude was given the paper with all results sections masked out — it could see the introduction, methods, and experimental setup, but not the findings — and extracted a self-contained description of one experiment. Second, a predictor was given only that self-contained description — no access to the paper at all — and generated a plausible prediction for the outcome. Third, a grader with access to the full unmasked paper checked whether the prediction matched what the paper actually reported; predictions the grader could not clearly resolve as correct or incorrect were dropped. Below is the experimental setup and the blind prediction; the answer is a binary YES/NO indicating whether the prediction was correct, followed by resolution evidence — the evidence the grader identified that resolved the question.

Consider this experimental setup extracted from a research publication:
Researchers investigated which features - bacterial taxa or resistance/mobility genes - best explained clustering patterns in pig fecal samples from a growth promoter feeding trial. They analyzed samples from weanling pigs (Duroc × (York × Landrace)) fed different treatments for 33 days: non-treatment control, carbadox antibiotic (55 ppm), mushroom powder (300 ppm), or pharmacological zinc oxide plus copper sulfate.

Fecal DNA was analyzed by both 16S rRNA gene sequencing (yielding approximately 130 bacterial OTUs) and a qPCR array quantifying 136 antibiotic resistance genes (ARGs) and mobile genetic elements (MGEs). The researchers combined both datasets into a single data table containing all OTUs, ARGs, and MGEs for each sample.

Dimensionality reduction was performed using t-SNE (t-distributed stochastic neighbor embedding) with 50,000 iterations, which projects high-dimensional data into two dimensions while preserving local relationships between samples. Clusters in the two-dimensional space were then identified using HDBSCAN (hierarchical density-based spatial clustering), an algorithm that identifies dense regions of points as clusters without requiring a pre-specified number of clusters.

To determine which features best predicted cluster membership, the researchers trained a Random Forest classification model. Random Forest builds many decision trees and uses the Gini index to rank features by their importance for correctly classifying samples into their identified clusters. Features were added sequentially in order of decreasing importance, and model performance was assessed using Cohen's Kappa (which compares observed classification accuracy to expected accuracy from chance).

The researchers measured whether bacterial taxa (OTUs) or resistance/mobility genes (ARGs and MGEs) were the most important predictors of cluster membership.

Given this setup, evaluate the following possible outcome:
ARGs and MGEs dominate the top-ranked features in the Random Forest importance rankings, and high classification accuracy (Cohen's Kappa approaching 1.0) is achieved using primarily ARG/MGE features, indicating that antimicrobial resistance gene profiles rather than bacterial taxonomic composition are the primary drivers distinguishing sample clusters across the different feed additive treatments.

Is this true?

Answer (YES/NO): NO